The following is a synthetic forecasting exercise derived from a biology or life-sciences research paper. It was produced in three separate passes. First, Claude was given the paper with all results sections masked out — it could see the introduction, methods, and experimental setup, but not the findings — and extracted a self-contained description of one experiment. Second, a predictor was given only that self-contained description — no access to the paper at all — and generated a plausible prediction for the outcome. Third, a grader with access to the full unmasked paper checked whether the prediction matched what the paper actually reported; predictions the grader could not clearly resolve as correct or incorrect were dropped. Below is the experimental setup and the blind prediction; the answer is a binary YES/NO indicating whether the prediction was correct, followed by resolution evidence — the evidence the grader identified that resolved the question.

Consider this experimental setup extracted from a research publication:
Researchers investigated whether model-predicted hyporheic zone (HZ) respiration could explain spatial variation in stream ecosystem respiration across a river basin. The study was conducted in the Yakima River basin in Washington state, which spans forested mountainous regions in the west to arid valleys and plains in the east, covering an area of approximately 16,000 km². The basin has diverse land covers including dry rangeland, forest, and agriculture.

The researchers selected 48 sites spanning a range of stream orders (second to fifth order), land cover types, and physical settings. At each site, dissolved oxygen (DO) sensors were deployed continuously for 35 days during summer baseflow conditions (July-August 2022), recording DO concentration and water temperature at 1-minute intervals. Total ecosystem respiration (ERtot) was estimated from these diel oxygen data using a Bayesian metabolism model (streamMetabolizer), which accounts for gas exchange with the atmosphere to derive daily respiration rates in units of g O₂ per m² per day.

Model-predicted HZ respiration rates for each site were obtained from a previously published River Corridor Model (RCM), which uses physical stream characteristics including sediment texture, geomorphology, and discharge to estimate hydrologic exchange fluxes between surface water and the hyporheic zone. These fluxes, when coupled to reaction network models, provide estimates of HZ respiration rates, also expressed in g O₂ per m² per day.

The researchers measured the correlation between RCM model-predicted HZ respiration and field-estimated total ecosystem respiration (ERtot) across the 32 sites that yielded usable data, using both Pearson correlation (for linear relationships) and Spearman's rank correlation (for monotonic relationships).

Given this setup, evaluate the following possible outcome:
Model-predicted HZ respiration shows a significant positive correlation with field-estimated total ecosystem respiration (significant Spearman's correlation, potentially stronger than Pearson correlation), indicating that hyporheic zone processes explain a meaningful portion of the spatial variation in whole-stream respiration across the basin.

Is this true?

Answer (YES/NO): NO